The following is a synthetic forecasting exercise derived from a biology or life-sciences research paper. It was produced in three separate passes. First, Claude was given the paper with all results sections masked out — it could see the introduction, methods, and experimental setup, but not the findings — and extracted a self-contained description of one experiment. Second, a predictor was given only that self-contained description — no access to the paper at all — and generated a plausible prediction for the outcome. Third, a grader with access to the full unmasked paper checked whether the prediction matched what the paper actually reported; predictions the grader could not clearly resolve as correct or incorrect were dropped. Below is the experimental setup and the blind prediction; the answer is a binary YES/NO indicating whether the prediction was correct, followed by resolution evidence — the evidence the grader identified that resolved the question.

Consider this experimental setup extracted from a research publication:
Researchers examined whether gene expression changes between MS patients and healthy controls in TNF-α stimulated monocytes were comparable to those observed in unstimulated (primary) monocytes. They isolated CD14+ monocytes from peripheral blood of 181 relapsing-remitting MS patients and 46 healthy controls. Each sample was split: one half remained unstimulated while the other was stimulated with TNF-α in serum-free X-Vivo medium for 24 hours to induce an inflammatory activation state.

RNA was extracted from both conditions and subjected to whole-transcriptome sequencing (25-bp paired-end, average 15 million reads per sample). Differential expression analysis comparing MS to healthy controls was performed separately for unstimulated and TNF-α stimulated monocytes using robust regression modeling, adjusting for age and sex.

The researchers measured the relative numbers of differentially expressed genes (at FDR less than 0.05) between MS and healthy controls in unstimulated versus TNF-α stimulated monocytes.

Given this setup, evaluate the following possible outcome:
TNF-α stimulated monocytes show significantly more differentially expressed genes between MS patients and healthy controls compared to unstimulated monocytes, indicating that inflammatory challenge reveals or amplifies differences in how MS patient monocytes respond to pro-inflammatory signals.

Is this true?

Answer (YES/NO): NO